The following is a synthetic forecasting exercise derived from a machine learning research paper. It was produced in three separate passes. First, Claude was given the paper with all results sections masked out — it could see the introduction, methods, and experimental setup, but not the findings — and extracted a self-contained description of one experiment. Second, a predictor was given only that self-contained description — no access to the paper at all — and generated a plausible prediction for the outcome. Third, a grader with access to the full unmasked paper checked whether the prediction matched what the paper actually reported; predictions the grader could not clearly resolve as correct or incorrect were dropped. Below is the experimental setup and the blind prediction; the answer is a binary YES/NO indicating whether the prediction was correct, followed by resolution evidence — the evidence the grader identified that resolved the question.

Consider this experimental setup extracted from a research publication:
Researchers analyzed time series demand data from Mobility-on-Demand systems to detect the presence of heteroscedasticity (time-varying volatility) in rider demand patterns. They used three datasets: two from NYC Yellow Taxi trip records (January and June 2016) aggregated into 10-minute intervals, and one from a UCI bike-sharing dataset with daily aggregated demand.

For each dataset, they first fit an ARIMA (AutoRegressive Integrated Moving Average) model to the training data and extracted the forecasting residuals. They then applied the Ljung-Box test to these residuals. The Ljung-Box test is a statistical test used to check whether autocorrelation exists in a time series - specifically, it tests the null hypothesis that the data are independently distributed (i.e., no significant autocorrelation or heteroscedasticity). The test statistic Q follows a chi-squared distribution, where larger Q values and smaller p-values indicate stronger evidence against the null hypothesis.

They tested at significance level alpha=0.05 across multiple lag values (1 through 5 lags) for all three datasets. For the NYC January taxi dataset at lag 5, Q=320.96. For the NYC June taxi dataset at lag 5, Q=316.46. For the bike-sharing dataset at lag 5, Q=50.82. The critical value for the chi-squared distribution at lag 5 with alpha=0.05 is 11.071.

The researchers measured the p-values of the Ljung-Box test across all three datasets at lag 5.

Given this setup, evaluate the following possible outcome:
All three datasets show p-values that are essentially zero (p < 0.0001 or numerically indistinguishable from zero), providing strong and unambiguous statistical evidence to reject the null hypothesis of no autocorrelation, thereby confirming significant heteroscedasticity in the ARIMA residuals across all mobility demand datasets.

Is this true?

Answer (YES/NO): YES